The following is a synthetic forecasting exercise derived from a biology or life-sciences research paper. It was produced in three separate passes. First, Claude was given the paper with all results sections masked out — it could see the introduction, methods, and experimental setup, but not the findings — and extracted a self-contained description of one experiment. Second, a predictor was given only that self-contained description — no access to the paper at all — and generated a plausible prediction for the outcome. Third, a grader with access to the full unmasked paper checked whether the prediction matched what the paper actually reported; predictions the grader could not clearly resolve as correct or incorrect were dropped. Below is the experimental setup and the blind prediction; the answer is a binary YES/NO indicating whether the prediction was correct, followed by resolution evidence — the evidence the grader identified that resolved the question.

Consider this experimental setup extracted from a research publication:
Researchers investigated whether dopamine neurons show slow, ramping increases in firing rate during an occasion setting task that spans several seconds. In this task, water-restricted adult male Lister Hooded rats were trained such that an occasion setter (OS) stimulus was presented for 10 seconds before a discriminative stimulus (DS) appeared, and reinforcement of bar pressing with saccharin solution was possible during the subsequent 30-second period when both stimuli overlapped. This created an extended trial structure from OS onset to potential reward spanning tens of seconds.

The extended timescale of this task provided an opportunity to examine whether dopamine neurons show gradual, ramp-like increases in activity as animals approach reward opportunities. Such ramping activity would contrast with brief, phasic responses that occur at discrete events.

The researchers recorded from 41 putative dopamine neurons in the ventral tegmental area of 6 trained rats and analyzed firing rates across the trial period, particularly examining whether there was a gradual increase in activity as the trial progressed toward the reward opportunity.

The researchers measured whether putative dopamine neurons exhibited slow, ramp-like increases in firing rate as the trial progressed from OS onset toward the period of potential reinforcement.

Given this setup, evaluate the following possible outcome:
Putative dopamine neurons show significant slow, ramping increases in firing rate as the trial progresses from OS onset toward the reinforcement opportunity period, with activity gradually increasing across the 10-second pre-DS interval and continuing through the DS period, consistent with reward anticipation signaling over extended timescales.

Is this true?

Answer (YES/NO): NO